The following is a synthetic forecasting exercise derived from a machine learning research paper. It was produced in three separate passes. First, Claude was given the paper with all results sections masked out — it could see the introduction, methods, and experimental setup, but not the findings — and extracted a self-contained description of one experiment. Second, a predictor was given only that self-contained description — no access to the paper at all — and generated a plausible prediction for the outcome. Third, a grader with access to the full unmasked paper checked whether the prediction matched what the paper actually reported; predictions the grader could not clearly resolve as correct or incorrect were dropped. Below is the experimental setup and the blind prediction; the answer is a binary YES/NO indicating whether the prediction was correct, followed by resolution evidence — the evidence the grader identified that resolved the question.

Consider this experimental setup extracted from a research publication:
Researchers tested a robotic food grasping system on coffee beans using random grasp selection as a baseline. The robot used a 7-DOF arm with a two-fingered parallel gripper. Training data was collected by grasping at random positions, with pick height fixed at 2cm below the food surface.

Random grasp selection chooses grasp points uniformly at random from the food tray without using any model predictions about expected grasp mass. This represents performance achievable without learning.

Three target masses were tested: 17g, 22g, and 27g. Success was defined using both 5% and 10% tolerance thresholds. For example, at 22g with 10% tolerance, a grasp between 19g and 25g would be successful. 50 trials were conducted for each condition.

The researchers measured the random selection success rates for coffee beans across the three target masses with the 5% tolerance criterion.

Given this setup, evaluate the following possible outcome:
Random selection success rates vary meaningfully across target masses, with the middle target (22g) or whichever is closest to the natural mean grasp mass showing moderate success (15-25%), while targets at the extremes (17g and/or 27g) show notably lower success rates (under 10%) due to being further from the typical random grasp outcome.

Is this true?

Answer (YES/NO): NO